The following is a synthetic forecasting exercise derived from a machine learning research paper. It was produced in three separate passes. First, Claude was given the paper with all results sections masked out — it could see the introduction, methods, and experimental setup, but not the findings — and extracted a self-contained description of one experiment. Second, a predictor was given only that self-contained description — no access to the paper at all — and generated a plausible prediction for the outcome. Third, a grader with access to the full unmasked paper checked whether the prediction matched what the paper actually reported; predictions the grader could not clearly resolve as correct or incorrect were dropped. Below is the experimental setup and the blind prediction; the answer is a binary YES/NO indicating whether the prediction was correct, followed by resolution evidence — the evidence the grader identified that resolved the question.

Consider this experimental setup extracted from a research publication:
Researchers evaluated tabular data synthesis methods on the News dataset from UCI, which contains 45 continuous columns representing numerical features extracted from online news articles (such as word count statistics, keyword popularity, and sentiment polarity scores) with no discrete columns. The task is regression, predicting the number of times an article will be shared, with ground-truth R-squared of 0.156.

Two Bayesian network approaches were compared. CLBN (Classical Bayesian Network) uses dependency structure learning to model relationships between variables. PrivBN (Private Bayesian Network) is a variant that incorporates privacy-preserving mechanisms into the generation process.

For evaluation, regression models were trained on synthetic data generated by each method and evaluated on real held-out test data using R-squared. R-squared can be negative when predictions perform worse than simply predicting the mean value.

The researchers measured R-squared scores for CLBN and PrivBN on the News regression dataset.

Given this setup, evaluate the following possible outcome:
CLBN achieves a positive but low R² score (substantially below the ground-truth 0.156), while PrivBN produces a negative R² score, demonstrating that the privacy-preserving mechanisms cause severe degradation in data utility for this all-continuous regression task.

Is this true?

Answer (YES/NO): NO